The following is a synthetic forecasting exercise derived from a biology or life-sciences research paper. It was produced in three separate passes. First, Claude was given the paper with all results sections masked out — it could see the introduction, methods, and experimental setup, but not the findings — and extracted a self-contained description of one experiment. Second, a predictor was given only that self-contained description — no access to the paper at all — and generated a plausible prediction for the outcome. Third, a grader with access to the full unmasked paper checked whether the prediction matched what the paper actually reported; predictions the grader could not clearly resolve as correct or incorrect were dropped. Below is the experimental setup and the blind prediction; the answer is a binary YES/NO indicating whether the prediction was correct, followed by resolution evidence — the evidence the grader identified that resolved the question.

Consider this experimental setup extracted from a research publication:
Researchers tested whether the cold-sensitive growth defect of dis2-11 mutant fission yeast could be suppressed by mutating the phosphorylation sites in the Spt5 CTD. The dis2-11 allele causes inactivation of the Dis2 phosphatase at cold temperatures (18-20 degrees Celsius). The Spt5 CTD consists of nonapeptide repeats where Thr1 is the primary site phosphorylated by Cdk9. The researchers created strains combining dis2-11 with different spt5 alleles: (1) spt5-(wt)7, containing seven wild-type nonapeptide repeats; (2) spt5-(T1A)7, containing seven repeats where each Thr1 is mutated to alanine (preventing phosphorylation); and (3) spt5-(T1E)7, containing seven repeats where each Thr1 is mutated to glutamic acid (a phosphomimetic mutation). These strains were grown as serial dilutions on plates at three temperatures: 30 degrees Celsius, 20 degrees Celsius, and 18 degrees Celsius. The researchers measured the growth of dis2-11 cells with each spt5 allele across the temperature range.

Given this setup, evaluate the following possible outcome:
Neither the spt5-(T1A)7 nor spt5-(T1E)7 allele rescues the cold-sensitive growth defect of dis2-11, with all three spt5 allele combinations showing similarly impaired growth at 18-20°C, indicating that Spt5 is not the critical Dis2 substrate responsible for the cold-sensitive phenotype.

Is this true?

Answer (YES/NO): NO